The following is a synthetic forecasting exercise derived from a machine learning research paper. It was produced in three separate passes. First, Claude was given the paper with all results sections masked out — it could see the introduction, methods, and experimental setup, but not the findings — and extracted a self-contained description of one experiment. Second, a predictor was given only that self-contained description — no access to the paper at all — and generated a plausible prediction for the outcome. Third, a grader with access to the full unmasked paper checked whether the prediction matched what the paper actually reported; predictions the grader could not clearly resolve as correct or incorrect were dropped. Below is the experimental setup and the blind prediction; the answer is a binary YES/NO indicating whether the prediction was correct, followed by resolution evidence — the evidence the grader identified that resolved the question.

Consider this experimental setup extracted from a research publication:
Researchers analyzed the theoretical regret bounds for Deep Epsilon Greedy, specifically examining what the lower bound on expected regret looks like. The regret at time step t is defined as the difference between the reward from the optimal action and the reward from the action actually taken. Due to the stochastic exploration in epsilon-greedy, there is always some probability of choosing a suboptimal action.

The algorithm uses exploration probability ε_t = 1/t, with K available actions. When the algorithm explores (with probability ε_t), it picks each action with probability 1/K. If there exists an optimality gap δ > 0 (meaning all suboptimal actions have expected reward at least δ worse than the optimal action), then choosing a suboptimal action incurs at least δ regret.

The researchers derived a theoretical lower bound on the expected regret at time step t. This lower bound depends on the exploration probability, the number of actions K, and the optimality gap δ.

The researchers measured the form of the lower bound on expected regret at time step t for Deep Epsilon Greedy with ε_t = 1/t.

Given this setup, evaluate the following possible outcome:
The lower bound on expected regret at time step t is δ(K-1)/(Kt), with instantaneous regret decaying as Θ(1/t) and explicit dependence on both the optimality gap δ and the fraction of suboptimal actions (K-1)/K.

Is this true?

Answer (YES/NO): NO